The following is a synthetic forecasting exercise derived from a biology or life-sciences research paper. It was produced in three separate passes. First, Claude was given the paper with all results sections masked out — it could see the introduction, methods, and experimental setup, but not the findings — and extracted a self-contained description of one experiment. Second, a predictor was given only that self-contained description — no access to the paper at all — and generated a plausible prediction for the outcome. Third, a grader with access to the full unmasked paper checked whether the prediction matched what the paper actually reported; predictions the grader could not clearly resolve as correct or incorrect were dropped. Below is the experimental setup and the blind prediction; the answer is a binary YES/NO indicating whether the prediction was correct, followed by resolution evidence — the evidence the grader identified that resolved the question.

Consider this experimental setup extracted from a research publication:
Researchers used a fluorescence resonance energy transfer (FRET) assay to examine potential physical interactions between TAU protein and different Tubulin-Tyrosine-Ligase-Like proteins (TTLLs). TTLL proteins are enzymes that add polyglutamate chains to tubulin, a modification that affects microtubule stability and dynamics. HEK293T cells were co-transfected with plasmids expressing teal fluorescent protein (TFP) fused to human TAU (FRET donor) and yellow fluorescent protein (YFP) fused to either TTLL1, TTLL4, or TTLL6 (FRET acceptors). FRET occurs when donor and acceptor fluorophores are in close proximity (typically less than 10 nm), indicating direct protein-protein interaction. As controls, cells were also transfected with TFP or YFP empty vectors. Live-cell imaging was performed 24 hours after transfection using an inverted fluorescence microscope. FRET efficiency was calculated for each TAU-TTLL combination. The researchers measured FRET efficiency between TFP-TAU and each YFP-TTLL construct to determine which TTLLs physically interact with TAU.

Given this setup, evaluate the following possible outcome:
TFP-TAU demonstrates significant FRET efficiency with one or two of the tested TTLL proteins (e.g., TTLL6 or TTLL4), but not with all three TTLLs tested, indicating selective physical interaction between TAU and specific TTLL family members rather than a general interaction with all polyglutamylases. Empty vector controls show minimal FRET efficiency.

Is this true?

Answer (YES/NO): NO